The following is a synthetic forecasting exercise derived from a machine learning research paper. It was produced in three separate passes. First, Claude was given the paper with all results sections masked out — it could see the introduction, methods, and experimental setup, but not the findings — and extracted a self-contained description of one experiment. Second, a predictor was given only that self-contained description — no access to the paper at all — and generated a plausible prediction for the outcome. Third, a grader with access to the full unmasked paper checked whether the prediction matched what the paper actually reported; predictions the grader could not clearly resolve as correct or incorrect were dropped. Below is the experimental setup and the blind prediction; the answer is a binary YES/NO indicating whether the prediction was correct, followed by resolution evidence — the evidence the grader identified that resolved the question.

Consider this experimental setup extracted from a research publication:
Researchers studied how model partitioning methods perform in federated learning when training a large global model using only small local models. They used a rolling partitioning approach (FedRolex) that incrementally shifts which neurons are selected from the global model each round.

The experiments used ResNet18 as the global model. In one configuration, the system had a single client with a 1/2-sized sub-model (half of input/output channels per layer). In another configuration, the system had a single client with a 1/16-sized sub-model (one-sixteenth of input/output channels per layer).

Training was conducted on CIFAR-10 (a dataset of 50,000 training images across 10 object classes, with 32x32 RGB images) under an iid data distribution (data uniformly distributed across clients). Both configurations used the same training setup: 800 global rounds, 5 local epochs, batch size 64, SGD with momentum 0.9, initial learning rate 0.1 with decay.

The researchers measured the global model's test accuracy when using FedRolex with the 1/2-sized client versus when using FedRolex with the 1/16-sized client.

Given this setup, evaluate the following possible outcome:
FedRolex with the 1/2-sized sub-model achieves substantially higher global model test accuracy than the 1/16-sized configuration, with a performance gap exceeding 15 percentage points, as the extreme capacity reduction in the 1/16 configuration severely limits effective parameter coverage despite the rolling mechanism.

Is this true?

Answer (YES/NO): YES